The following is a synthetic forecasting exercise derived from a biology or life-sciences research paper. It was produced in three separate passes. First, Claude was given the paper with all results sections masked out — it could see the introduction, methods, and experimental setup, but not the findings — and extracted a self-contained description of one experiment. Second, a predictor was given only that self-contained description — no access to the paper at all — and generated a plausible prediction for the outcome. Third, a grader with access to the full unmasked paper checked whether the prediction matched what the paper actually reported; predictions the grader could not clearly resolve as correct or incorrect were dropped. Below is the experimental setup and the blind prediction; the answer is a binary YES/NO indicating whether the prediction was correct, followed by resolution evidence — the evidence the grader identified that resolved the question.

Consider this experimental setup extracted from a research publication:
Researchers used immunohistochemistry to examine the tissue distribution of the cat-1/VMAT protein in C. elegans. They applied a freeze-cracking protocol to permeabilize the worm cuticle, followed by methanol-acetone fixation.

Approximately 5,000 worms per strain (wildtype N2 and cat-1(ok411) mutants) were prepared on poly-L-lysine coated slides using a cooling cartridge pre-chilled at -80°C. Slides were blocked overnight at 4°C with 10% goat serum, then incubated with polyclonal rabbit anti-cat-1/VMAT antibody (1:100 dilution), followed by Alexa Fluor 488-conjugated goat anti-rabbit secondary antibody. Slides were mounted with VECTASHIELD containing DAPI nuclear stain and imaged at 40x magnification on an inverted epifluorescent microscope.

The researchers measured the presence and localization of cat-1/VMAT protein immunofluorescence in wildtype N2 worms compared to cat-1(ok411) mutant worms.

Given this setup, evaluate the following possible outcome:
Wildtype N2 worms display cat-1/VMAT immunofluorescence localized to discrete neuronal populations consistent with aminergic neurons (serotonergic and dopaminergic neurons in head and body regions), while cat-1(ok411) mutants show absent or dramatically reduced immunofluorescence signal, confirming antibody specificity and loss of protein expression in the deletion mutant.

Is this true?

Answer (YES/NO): YES